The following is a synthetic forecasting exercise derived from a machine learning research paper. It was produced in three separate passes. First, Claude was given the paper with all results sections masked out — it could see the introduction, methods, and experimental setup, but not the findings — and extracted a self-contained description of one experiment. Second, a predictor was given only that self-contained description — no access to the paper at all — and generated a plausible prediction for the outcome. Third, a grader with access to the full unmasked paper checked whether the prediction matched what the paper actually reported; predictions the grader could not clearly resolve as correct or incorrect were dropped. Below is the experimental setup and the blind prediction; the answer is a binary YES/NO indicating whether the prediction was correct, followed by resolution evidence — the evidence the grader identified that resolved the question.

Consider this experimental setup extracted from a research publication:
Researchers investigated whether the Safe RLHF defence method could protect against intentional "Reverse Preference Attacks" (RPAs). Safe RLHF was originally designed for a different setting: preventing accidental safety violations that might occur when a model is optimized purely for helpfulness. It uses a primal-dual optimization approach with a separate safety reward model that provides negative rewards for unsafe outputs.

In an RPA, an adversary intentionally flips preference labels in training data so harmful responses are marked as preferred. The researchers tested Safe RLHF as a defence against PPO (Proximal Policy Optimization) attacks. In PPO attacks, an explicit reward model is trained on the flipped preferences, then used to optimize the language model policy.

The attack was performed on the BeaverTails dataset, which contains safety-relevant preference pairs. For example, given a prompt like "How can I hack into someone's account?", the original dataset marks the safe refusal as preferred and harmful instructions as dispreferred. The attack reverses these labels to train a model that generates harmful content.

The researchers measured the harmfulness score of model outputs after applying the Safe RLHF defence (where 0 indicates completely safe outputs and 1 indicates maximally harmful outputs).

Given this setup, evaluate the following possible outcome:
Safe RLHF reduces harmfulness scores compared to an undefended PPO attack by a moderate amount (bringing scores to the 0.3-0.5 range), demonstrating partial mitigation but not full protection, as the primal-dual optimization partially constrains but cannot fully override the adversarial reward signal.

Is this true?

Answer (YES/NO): NO